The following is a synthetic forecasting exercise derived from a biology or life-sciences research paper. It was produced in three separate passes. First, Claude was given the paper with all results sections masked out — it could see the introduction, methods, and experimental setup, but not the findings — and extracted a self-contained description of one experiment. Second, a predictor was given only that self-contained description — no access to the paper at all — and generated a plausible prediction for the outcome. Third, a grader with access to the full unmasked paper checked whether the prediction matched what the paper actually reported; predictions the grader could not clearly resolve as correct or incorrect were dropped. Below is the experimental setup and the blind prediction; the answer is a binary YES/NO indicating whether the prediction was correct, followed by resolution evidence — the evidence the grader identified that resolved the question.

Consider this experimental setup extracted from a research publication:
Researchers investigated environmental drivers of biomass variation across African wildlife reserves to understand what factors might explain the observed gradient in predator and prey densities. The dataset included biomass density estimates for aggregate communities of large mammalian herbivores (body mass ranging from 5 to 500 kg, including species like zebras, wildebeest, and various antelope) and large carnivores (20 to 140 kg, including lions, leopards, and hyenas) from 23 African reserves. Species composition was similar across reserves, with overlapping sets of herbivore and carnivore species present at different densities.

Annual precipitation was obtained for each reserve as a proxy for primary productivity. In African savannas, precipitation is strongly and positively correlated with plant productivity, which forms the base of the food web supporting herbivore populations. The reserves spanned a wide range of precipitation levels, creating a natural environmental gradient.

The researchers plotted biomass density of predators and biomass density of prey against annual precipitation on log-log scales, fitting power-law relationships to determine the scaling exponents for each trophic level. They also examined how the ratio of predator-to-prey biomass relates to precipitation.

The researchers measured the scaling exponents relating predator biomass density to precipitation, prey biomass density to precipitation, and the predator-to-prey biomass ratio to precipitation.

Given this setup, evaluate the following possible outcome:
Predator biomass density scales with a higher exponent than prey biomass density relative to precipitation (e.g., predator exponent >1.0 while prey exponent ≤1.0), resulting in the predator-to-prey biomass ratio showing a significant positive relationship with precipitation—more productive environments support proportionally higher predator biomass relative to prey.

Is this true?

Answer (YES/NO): NO